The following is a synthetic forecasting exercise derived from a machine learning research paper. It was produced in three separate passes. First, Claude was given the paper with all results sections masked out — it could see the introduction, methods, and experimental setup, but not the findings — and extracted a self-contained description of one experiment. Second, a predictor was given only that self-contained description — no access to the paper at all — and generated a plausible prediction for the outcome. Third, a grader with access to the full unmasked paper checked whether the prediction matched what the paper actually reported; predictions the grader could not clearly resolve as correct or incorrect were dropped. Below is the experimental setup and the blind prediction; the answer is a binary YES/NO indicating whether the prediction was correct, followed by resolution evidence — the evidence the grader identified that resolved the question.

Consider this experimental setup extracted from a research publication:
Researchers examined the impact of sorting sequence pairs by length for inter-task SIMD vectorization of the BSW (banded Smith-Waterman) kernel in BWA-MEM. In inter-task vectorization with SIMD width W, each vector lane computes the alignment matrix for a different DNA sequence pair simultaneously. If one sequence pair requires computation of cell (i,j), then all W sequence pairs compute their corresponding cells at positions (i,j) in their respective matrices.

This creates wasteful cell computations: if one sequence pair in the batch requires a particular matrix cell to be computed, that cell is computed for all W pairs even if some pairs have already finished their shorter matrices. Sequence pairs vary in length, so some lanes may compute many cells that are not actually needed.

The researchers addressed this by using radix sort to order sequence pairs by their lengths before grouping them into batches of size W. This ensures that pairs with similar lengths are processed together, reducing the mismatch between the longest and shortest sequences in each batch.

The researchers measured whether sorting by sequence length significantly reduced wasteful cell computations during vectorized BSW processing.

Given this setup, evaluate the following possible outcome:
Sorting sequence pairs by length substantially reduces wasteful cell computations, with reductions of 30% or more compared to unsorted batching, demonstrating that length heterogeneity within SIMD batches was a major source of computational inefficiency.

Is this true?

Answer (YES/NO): YES